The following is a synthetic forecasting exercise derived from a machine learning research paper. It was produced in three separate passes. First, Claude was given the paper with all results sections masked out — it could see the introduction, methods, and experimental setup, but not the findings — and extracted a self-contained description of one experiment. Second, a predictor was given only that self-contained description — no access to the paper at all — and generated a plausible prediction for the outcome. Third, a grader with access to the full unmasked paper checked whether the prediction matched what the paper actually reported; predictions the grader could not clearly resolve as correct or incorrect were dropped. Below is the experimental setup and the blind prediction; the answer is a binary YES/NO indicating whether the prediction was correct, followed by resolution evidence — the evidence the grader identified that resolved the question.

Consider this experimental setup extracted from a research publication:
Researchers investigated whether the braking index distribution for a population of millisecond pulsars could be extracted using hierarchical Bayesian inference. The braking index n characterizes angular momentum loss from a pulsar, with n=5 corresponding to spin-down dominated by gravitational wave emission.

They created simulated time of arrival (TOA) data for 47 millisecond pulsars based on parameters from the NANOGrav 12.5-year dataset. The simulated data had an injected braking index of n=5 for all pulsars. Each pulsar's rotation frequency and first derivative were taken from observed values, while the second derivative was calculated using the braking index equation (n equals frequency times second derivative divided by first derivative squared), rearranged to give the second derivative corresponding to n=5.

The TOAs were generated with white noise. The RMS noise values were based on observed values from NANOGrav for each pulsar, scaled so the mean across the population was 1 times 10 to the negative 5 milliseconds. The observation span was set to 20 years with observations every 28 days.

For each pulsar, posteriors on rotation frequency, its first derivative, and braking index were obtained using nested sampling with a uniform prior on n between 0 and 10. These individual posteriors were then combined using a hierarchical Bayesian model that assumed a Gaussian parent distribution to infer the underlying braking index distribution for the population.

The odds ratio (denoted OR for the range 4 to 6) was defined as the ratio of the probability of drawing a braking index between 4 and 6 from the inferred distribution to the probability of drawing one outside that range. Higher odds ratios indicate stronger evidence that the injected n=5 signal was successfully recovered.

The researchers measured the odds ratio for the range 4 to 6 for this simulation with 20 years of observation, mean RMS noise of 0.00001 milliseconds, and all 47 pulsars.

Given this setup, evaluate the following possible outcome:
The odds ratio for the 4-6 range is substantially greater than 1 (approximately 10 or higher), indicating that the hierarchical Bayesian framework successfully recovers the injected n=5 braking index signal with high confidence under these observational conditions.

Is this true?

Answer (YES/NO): NO